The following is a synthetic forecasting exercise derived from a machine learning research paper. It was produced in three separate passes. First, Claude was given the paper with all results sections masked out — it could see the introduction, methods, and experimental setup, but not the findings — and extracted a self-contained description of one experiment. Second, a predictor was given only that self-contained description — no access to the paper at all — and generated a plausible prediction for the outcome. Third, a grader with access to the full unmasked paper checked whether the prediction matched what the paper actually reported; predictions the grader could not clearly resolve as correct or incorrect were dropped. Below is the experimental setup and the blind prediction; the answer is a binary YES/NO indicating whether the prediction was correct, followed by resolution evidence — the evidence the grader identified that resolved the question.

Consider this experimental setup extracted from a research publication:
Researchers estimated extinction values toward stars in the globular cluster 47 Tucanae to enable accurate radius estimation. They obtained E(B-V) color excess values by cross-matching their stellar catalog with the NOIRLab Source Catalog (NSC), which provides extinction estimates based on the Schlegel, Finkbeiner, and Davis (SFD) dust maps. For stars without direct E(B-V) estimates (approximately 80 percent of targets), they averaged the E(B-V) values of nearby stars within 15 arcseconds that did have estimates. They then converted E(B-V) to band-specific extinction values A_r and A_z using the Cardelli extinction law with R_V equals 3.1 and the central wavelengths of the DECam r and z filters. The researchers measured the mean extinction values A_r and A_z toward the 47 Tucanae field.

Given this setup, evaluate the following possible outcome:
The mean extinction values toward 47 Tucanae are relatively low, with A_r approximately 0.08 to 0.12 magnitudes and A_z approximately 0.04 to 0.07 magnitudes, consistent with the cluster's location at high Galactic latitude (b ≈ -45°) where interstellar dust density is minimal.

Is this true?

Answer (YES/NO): YES